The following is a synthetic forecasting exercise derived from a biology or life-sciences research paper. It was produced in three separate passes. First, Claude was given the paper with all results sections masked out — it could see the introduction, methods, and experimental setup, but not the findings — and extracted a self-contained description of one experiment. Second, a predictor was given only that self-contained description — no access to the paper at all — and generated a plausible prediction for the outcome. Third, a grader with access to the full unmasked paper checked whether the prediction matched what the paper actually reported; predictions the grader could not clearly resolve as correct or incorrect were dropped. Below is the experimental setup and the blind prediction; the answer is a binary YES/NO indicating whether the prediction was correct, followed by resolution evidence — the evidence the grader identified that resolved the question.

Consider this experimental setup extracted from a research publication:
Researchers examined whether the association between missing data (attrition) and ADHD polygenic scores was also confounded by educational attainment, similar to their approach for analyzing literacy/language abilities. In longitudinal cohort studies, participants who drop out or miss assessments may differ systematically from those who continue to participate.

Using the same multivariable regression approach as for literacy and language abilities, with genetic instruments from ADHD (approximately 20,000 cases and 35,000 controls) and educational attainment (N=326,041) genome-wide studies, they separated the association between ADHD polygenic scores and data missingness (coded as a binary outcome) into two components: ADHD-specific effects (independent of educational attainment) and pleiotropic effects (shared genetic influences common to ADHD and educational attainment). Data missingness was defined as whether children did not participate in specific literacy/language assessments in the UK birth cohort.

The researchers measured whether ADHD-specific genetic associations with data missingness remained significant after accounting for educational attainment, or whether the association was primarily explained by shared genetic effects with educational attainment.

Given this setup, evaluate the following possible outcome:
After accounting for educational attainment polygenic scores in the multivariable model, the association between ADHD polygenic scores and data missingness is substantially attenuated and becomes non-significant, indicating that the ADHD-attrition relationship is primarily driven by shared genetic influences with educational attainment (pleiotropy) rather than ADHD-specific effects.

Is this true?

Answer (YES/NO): NO